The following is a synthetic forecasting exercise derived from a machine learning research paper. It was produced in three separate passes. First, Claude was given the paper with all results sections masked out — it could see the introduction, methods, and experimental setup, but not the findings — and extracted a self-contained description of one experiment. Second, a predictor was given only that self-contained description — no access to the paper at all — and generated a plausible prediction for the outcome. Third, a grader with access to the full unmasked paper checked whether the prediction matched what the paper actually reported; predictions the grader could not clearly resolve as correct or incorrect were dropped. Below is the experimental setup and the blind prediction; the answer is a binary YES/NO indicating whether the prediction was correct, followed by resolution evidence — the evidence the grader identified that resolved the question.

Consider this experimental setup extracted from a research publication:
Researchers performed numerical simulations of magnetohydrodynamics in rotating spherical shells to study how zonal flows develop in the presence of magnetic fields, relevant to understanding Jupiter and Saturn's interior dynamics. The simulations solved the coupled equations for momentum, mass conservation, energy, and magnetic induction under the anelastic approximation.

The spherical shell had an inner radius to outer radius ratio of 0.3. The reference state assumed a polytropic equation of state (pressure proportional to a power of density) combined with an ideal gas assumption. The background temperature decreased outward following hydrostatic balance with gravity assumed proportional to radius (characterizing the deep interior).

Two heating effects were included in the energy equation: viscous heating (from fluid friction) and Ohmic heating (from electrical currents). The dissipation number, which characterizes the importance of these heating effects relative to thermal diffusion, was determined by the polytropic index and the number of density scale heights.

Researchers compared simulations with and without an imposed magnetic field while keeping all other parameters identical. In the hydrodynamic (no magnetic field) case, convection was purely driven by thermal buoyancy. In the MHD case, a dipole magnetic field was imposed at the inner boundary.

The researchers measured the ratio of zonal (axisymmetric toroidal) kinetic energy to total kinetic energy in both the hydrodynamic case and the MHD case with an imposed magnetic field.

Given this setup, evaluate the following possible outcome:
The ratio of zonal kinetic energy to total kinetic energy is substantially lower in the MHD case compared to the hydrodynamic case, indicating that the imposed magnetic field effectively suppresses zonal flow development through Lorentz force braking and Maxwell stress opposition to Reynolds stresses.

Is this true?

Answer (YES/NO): YES